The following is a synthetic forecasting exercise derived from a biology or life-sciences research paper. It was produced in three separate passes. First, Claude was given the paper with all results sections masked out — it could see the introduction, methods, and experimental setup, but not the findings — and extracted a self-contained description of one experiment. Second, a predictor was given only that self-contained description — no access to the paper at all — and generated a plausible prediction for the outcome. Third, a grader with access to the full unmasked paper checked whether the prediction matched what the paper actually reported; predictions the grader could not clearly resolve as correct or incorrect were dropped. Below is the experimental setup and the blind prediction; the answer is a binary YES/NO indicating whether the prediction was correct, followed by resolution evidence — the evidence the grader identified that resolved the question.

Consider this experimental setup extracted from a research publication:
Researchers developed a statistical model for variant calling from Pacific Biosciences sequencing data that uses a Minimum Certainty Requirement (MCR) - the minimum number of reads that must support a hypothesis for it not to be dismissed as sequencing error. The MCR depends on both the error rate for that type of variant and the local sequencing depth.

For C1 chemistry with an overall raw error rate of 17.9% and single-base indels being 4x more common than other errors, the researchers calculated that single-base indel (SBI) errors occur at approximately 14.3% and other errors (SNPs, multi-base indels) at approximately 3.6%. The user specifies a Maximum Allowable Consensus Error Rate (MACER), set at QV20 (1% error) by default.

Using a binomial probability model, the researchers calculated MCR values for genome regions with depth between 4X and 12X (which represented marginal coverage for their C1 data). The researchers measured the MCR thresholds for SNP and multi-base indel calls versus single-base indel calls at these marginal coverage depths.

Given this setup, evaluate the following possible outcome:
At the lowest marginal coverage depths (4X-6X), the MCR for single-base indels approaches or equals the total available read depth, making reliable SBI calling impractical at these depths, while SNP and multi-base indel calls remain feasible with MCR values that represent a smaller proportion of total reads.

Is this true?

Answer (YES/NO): NO